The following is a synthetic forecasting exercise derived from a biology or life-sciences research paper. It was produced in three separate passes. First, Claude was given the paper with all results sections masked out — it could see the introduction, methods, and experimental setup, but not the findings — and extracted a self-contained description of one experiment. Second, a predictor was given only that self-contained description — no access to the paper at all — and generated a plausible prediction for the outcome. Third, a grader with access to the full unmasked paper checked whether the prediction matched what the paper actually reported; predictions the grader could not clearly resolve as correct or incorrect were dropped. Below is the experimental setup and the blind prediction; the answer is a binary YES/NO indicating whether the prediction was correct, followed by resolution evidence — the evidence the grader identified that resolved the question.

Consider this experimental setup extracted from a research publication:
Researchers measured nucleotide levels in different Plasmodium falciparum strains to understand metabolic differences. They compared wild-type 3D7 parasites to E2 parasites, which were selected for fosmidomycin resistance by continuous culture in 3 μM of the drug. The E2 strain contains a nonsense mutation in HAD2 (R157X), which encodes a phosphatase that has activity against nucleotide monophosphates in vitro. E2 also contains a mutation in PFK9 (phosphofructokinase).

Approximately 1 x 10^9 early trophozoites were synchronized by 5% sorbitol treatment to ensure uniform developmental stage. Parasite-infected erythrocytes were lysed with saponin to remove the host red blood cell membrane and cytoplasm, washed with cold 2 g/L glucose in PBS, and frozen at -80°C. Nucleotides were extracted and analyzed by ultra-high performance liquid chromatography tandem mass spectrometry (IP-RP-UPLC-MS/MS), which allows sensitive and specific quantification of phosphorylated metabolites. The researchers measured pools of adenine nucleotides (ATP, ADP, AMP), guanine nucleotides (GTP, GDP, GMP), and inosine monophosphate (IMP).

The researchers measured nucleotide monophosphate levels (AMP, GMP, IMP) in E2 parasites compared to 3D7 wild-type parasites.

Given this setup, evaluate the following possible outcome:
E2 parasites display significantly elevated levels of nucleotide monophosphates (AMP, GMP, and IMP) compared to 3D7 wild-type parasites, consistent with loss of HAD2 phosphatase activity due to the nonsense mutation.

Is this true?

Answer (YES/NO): NO